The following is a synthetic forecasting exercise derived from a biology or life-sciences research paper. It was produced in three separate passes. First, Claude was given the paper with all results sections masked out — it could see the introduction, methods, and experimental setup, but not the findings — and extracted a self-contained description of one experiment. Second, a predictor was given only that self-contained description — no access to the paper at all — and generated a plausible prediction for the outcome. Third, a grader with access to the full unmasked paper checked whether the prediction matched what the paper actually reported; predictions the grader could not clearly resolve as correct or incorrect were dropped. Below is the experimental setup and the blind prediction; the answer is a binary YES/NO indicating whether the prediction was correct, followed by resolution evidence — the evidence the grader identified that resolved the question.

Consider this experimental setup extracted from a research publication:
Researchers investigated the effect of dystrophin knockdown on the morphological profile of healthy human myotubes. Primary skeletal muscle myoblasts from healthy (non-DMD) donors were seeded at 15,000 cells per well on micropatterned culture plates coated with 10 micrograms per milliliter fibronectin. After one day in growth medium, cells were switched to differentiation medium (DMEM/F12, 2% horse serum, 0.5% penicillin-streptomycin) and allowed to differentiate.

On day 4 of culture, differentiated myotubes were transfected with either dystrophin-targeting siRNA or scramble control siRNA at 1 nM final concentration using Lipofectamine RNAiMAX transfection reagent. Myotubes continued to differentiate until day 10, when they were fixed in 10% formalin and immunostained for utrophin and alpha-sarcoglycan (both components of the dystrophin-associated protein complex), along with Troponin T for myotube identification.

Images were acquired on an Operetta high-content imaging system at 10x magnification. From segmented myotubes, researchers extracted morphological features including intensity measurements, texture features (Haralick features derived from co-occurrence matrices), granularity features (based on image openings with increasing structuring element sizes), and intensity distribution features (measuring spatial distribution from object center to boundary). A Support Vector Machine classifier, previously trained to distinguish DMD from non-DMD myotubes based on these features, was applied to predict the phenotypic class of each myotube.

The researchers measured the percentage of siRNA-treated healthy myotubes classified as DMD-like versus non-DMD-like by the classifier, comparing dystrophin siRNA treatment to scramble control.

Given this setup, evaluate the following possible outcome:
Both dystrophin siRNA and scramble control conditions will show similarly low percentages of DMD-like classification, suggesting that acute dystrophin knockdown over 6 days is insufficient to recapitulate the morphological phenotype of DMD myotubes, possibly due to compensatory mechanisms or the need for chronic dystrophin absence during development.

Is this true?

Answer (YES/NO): NO